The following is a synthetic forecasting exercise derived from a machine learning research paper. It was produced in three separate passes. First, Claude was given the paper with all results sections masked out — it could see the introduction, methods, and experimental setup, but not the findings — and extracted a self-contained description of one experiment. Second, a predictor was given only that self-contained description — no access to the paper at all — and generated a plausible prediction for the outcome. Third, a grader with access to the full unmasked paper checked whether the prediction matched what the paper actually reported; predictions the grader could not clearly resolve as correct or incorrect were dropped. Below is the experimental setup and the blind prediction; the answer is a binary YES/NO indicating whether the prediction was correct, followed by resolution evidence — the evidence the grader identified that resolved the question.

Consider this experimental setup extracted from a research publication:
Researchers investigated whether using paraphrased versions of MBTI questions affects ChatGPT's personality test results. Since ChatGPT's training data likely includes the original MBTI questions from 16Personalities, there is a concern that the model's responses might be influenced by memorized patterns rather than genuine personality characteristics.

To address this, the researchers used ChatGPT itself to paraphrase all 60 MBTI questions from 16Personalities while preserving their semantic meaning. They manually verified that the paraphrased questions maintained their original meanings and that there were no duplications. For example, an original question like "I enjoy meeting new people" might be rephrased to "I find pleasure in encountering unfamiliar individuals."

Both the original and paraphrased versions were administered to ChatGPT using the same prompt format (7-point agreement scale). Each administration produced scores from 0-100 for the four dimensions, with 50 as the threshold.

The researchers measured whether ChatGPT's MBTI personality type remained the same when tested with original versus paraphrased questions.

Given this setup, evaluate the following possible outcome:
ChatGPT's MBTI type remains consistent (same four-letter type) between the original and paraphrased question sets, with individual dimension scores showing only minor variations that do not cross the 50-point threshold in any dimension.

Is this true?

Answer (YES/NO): YES